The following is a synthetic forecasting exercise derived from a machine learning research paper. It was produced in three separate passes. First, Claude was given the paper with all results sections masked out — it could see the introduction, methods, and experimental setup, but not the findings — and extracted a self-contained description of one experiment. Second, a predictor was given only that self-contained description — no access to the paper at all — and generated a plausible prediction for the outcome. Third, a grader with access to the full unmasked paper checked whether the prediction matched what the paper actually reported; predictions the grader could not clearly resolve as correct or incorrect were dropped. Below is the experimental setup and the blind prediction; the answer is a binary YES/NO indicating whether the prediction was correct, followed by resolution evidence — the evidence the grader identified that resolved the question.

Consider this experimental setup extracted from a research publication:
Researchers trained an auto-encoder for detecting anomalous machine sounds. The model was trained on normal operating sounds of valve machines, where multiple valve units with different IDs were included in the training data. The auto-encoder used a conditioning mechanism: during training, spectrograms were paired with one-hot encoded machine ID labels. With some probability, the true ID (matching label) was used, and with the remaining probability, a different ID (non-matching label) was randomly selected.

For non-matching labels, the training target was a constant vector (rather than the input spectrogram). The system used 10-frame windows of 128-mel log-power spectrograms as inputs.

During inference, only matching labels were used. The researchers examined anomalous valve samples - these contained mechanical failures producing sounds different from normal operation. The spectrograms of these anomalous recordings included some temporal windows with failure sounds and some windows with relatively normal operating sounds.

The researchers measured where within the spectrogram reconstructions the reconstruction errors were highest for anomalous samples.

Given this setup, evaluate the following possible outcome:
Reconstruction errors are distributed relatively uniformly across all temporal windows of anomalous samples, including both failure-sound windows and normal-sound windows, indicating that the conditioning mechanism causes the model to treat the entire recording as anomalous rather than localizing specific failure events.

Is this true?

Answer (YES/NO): NO